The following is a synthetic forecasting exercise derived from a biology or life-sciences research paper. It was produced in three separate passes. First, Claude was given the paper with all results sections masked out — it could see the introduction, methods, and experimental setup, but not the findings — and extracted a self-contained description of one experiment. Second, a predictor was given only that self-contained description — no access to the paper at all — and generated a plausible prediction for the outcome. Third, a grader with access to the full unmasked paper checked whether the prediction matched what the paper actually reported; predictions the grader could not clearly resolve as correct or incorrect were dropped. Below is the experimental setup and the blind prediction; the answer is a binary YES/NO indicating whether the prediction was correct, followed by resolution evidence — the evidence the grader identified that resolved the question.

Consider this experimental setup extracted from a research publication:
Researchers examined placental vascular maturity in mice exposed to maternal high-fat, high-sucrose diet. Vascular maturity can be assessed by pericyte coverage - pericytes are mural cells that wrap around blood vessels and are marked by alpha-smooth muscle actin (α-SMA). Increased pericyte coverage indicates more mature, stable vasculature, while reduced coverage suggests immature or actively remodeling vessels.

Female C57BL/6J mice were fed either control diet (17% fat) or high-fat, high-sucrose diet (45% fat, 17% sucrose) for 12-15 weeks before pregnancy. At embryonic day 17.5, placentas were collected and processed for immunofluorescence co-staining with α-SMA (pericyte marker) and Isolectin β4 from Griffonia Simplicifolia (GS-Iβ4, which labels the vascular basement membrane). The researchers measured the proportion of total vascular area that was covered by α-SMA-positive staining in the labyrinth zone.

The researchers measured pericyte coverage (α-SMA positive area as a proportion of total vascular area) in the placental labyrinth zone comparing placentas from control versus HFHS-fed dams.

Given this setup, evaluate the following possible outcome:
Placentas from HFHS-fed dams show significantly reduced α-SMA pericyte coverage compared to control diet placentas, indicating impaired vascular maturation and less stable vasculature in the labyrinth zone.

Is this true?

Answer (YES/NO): NO